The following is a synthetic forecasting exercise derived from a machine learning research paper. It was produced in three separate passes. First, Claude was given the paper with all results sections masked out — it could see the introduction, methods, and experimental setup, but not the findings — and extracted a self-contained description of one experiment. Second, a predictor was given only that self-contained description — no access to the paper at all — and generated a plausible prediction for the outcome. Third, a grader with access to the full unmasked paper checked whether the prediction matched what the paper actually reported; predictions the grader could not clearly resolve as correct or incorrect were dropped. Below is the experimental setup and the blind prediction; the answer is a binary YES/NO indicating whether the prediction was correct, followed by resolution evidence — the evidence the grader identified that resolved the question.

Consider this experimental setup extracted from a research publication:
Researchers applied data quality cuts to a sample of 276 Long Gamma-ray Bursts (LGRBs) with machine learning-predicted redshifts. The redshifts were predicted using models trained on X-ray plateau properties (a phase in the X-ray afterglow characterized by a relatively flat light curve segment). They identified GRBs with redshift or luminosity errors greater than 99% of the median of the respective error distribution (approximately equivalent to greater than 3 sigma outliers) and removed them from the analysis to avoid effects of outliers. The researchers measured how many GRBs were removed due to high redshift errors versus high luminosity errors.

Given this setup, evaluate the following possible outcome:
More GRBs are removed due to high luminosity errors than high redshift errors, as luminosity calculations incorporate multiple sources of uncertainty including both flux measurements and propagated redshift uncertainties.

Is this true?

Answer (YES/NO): NO